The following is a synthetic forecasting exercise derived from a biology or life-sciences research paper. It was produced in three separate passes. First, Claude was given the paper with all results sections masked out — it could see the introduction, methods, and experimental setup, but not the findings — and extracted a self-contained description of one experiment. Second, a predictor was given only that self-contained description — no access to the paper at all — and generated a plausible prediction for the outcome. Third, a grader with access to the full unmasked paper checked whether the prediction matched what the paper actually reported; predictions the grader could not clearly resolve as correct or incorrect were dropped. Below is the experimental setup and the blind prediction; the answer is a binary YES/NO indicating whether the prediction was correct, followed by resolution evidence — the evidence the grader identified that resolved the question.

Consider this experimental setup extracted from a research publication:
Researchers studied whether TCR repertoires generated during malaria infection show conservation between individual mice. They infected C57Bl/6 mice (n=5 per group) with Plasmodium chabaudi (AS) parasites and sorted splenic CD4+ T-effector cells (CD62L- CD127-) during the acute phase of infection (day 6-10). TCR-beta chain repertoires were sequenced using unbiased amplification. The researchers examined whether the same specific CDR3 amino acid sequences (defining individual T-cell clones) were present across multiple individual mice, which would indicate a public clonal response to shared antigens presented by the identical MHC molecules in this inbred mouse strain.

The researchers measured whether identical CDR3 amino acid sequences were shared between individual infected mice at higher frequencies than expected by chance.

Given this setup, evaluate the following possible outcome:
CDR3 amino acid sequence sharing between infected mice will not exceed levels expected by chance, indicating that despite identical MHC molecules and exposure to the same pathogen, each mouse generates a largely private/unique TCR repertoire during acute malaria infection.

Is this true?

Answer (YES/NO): NO